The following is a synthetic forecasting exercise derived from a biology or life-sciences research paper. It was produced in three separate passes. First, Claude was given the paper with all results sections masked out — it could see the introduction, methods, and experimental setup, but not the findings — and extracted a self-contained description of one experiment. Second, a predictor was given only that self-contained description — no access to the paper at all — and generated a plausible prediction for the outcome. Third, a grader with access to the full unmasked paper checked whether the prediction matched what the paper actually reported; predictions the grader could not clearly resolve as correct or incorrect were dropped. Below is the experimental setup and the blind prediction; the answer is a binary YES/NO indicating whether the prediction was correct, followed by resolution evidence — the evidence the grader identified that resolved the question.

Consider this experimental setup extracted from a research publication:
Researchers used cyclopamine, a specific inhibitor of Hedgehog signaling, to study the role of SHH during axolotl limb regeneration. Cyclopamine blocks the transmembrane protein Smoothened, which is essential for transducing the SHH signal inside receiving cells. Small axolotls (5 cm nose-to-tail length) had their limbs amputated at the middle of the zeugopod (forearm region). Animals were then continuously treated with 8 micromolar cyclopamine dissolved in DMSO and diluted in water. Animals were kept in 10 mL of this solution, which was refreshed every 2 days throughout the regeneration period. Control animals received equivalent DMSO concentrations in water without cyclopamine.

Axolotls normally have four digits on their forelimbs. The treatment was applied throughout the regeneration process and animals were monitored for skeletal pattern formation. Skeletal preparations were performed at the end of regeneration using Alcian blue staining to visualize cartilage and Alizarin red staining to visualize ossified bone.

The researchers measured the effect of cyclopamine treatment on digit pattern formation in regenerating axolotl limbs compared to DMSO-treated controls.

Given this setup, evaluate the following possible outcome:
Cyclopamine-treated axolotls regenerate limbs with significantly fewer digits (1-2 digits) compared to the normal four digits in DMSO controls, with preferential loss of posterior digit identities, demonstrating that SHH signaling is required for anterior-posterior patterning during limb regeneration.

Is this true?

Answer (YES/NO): NO